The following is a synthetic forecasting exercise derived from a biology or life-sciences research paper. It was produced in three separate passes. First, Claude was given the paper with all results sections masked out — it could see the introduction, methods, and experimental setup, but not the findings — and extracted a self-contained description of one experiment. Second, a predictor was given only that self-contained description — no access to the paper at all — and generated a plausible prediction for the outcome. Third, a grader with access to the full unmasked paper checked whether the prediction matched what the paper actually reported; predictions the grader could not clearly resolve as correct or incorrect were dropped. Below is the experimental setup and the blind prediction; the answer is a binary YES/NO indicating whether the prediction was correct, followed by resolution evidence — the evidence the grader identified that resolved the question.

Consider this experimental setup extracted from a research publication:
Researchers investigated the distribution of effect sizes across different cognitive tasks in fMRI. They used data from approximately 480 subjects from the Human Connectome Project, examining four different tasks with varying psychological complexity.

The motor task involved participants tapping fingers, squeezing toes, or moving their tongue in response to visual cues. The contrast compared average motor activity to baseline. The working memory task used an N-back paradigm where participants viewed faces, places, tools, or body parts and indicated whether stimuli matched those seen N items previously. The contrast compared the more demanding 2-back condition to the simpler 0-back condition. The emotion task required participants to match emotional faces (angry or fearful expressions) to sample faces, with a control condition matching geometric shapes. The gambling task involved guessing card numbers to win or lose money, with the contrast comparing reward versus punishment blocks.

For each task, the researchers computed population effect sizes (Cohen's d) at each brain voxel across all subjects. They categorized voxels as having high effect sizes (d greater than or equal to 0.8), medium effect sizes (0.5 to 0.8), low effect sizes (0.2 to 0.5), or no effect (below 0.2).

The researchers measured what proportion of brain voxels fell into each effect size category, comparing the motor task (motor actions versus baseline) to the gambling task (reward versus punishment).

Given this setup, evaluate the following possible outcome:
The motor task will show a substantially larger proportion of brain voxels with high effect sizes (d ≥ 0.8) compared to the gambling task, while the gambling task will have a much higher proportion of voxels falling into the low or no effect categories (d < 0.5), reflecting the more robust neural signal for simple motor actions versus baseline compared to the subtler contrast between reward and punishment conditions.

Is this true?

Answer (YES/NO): YES